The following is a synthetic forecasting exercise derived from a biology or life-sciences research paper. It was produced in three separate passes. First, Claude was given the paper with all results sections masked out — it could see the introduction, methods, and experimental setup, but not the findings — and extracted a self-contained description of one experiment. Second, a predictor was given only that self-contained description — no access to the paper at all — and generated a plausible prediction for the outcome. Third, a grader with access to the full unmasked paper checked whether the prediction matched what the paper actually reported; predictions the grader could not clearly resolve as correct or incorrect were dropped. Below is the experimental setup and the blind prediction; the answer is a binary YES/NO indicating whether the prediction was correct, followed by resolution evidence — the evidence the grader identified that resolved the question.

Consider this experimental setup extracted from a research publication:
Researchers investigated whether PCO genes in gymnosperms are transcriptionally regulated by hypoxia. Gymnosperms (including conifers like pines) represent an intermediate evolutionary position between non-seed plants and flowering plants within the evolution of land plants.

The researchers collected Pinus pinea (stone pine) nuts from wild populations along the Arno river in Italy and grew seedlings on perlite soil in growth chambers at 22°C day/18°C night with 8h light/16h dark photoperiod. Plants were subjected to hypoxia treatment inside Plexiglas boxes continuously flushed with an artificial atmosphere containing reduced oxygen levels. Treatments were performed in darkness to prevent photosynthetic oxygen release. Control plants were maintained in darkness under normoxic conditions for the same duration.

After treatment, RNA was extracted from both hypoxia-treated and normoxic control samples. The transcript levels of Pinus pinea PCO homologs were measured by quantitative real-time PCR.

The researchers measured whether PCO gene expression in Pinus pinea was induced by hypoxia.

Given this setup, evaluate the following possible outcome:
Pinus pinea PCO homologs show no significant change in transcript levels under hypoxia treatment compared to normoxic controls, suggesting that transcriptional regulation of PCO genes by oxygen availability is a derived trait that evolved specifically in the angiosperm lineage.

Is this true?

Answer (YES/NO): NO